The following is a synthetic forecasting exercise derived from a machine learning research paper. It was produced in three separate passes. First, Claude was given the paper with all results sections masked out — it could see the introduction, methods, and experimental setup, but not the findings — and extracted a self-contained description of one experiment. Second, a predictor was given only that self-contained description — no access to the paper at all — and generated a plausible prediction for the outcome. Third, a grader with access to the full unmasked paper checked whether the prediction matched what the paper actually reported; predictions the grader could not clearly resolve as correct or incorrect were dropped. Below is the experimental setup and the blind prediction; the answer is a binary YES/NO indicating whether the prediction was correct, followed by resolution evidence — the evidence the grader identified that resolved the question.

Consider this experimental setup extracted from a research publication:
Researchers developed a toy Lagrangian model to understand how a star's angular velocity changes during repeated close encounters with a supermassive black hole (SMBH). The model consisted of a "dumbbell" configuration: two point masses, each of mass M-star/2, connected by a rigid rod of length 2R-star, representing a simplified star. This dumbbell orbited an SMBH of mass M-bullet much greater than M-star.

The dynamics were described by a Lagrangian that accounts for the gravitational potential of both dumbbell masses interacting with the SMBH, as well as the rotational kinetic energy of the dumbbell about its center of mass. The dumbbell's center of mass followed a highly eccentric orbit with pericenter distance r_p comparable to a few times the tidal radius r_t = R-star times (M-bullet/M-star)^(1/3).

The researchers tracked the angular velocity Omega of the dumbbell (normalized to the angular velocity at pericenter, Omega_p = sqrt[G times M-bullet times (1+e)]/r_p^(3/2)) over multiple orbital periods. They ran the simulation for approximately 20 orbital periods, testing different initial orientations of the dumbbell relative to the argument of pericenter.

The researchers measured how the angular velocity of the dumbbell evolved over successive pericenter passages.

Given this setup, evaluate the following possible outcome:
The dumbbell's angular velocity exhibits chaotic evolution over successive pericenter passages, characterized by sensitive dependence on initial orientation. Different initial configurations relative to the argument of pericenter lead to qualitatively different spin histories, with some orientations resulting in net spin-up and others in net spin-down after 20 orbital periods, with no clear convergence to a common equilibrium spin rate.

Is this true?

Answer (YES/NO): NO